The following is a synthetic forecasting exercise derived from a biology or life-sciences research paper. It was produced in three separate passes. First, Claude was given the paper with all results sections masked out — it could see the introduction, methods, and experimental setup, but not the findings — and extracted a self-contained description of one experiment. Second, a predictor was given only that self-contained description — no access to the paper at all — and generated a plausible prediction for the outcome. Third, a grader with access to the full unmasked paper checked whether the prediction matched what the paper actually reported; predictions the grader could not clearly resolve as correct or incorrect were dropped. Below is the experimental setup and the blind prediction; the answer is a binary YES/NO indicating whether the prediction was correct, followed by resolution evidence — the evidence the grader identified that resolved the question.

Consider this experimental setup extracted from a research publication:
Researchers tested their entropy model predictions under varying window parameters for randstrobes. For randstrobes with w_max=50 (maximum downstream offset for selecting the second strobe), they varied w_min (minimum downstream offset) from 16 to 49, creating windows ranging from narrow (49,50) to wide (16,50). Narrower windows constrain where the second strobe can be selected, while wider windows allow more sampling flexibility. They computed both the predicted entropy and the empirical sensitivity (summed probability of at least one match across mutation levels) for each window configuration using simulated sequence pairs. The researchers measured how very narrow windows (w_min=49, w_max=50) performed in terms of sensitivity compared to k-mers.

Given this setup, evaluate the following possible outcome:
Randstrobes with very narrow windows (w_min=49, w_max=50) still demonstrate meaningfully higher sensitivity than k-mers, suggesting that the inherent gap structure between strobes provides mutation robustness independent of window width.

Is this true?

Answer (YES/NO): NO